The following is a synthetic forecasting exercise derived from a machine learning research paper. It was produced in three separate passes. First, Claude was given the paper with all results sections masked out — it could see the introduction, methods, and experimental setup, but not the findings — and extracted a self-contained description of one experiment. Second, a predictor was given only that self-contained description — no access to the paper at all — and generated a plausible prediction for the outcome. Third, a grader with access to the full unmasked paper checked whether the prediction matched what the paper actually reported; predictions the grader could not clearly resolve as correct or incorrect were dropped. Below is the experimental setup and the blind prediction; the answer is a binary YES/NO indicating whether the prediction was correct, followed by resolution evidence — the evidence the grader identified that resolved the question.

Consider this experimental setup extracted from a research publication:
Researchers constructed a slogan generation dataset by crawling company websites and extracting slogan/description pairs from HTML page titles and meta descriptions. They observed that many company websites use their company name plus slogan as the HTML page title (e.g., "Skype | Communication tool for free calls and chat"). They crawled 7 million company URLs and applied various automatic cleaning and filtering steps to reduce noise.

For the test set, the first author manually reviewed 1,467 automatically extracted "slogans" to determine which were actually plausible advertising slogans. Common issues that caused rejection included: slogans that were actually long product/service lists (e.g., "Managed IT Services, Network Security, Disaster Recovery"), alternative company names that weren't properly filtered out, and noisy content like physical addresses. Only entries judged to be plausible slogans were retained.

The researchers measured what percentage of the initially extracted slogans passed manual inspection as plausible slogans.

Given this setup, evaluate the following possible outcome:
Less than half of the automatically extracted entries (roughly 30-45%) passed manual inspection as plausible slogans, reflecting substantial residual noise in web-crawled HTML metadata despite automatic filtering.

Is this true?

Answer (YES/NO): NO